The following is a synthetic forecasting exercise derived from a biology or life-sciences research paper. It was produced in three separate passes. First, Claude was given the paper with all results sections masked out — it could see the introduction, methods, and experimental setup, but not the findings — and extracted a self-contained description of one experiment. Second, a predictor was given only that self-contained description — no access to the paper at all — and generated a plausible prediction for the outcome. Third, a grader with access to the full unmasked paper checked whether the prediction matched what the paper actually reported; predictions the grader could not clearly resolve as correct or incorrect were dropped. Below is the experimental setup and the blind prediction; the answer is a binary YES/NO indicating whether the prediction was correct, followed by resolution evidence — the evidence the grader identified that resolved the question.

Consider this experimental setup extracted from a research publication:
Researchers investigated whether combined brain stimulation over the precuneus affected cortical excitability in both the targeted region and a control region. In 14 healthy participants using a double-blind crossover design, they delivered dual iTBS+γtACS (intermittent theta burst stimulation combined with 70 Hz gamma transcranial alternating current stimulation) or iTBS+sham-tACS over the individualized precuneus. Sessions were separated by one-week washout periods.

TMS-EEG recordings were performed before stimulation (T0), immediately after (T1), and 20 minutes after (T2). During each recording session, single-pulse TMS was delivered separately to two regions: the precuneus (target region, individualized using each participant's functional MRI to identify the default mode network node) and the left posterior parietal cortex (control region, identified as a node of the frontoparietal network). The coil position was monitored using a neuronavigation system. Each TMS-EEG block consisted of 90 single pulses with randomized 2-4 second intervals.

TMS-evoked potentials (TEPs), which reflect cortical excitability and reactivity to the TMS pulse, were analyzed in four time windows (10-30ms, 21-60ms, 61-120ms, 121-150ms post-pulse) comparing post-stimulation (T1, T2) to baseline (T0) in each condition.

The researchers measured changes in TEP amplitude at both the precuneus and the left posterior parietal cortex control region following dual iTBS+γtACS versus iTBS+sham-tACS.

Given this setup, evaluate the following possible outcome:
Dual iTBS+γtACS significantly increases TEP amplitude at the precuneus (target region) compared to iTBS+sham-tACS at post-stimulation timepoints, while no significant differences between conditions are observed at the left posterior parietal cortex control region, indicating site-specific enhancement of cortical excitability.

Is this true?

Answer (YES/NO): YES